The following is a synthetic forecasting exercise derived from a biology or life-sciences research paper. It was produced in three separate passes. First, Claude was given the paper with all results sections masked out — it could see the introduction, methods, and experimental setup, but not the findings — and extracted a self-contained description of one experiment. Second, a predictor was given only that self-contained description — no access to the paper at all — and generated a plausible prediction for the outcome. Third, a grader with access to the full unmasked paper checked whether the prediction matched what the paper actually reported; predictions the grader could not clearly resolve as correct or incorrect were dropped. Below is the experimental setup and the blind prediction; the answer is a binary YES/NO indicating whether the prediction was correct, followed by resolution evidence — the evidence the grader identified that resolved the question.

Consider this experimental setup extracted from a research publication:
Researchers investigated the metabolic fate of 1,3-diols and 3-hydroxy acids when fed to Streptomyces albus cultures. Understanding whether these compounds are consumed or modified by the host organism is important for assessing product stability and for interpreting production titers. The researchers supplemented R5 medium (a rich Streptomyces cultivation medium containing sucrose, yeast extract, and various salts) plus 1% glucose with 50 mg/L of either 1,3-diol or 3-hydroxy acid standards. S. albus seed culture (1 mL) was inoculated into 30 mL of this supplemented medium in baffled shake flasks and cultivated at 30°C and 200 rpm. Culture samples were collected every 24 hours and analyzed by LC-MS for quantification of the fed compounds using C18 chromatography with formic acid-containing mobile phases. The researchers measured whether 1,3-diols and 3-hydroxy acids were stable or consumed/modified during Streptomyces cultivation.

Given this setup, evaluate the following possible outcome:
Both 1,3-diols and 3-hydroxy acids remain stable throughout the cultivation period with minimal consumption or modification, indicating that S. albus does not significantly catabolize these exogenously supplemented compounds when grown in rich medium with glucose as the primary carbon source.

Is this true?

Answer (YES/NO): NO